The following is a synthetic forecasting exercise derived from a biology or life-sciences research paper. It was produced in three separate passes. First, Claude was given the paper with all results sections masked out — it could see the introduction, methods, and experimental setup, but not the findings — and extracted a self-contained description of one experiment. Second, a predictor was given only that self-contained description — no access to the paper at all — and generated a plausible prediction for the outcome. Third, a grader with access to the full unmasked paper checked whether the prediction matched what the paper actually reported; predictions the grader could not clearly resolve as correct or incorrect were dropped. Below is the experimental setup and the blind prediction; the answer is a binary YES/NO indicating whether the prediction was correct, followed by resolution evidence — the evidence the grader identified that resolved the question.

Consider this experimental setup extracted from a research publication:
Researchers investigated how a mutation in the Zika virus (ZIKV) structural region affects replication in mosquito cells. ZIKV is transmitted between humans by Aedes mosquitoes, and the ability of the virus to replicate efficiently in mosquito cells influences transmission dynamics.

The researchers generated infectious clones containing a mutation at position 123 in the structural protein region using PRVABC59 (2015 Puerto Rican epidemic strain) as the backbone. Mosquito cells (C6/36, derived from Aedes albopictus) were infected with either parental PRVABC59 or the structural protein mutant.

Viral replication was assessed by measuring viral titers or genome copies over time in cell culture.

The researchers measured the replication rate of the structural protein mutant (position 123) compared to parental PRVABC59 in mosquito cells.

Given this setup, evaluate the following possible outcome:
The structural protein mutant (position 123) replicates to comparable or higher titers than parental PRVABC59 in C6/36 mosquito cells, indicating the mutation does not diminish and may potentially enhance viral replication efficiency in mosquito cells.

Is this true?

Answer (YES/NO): YES